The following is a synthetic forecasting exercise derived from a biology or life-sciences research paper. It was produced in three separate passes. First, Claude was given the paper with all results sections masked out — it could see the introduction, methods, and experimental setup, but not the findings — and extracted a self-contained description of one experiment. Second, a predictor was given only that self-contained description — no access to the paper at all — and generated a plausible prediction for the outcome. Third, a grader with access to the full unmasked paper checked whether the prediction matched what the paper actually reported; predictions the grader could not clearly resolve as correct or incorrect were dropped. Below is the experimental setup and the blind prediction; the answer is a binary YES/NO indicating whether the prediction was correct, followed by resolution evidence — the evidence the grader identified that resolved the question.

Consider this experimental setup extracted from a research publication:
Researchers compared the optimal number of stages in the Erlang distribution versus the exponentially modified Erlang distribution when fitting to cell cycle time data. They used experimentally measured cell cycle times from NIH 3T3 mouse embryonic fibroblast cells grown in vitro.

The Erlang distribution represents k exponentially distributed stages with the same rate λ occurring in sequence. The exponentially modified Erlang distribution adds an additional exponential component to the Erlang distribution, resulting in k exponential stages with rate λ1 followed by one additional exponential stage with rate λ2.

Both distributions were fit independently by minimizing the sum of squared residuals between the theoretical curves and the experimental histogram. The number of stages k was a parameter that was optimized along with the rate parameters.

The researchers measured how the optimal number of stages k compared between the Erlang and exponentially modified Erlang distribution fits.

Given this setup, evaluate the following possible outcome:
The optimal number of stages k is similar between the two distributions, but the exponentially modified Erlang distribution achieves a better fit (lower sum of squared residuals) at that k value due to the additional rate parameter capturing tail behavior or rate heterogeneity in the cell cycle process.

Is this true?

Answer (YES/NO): NO